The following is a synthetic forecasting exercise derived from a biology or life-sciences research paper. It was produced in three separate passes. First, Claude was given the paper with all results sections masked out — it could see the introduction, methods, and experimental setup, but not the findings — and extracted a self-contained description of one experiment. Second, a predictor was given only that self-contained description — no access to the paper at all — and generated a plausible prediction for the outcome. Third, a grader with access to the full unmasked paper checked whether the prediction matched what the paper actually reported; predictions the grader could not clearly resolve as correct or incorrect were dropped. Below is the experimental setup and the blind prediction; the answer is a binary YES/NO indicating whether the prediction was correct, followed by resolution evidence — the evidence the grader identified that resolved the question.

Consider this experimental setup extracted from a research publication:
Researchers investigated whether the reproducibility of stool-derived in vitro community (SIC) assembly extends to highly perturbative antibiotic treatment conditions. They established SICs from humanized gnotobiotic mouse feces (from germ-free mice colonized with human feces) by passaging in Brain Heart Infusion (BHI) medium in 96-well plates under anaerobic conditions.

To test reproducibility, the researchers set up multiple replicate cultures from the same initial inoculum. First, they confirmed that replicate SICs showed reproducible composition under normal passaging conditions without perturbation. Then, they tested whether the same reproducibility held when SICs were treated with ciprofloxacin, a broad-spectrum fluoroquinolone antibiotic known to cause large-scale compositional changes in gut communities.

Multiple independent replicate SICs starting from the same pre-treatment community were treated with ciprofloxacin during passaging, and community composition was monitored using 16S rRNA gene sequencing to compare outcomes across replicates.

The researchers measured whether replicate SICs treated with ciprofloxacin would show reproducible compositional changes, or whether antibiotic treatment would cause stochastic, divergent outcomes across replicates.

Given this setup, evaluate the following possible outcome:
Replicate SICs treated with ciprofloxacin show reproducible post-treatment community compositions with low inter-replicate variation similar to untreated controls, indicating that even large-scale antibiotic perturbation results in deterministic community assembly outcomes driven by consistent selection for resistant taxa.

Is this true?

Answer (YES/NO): YES